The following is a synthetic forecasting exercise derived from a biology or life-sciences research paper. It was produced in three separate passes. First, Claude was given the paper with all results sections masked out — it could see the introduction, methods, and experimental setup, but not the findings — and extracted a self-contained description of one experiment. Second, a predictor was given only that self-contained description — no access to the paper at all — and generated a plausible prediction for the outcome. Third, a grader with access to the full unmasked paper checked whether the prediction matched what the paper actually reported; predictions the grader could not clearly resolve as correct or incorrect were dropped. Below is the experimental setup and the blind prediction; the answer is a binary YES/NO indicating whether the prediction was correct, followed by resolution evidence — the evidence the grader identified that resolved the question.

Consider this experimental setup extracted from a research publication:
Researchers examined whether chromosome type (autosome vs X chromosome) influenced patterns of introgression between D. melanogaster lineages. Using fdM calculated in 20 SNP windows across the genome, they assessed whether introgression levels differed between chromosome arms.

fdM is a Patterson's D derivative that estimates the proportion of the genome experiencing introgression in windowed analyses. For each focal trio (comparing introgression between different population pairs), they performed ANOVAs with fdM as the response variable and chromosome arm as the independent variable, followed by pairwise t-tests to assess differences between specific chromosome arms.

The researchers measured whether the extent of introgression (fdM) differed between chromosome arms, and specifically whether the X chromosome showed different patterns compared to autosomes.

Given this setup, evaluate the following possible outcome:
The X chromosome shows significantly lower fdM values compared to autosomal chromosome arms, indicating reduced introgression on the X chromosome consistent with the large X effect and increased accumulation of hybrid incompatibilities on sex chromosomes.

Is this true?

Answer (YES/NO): NO